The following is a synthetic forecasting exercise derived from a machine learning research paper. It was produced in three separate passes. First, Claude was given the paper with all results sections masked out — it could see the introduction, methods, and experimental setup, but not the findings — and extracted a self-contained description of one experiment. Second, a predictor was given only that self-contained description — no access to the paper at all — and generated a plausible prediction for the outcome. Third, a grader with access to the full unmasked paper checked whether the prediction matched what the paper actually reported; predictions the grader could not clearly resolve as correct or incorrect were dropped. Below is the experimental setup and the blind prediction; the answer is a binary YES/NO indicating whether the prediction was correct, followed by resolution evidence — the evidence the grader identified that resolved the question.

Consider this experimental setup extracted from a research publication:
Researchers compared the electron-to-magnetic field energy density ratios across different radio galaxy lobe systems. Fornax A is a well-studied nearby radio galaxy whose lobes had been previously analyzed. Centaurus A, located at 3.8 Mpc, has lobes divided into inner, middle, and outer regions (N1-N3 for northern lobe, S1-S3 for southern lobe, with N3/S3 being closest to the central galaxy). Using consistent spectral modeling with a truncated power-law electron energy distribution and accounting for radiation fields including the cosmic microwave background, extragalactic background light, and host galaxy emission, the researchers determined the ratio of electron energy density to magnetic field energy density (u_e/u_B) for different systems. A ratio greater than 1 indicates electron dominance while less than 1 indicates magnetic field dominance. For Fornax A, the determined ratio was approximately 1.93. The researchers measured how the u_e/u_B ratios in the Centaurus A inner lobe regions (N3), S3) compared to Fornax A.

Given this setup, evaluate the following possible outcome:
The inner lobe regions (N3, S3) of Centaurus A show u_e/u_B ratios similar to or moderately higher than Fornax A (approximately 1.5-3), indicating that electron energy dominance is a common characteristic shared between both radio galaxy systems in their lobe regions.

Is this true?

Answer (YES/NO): NO